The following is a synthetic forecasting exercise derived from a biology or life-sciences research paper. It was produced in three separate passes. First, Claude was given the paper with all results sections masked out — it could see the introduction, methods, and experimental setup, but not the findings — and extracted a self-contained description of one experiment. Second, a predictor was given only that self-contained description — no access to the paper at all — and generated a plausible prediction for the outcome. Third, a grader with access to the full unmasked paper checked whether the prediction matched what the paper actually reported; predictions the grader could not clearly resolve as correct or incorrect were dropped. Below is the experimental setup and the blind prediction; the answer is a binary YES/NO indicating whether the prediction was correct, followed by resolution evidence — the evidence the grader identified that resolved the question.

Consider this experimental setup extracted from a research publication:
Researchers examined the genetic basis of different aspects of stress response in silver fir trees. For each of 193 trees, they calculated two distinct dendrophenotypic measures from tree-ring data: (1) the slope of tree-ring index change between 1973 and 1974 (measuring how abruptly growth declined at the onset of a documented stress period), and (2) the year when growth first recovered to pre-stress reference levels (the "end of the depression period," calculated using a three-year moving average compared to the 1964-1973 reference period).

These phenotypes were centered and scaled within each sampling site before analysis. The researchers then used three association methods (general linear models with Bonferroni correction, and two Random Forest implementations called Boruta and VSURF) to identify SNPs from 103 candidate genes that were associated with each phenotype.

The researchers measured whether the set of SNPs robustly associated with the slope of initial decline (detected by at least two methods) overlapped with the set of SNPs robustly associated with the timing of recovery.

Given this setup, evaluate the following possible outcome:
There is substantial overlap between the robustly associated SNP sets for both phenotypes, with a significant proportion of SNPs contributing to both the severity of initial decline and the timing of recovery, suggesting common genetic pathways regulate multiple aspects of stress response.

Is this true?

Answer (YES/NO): NO